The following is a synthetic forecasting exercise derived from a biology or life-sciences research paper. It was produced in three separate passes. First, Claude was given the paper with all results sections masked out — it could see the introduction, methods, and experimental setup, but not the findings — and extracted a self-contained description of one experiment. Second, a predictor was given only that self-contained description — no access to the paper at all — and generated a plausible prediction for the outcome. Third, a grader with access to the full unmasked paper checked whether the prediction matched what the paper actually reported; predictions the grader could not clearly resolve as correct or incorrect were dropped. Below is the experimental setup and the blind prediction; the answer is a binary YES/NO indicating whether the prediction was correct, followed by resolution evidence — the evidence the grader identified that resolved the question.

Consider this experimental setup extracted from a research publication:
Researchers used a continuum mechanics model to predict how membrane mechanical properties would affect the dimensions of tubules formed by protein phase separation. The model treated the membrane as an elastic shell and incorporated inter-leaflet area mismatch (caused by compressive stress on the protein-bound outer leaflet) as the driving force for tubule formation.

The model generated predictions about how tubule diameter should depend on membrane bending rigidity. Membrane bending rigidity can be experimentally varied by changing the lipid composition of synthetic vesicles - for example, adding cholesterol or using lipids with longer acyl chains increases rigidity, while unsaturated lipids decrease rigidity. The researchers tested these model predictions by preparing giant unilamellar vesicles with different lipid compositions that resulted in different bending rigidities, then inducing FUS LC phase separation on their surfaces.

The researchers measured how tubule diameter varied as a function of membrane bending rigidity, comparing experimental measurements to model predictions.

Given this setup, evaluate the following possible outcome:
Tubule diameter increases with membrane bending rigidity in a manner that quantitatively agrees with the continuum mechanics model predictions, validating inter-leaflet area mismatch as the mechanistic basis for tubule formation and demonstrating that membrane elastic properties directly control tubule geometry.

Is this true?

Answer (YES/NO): YES